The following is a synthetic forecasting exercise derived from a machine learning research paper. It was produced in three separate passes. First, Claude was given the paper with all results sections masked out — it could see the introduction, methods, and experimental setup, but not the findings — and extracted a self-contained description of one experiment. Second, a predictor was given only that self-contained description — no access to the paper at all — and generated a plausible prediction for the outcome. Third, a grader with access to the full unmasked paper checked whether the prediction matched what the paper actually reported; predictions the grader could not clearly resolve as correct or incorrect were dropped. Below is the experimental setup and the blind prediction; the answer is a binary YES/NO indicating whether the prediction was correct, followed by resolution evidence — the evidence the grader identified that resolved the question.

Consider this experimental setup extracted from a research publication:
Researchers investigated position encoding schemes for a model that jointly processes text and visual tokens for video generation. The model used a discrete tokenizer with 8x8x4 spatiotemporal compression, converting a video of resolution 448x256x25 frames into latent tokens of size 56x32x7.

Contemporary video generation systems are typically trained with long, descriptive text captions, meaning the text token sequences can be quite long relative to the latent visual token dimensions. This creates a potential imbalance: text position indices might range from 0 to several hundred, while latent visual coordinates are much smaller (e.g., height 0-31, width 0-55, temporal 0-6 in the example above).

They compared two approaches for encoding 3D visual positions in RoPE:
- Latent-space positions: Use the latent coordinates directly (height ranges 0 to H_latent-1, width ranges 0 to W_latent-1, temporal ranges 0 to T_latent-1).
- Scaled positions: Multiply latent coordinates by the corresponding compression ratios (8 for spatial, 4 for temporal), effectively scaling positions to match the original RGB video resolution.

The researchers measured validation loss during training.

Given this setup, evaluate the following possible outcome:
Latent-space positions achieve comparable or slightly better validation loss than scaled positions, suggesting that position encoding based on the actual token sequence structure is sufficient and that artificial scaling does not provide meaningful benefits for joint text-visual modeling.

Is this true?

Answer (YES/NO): NO